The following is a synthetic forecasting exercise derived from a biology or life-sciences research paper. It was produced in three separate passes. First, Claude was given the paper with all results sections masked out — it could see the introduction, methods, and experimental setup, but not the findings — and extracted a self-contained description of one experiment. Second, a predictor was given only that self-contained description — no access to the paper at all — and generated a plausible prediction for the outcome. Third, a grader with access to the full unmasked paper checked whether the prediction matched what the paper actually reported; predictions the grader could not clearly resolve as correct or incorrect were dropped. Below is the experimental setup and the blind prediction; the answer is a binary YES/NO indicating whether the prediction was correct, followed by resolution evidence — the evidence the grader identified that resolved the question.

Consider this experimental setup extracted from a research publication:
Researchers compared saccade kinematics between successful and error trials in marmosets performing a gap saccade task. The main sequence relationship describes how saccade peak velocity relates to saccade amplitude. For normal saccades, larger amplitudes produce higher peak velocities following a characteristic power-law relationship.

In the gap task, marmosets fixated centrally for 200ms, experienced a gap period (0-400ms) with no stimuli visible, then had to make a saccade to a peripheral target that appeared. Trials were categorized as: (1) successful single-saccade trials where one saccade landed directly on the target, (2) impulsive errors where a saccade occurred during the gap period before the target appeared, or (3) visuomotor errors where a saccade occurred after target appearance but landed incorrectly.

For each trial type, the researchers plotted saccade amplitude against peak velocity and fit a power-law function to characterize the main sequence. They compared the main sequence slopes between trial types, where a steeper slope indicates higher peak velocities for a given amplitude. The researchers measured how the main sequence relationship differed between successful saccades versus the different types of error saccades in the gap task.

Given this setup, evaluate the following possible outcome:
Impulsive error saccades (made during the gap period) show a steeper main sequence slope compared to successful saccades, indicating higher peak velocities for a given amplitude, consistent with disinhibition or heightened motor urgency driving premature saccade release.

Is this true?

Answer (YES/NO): NO